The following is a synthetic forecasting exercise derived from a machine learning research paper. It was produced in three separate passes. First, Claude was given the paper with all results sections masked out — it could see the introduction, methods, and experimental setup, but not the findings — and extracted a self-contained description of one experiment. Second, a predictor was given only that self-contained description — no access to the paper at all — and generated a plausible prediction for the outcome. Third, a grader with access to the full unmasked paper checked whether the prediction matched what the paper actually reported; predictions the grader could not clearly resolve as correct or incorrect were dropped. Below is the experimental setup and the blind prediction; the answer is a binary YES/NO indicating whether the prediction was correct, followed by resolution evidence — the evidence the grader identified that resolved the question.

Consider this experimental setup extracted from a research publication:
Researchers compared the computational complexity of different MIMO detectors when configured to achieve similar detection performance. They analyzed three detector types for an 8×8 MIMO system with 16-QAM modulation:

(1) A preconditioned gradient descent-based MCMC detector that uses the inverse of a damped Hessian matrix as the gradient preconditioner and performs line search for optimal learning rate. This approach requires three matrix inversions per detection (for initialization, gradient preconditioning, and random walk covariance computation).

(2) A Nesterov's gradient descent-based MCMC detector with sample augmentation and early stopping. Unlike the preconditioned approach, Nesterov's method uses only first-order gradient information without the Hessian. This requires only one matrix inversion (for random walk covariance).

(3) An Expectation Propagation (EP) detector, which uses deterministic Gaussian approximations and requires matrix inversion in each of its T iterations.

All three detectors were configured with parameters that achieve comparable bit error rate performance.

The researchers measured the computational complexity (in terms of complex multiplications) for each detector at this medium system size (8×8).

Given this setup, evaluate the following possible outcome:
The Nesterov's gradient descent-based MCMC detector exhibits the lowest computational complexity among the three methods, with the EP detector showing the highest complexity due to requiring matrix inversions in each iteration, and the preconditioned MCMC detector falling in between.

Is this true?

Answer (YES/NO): NO